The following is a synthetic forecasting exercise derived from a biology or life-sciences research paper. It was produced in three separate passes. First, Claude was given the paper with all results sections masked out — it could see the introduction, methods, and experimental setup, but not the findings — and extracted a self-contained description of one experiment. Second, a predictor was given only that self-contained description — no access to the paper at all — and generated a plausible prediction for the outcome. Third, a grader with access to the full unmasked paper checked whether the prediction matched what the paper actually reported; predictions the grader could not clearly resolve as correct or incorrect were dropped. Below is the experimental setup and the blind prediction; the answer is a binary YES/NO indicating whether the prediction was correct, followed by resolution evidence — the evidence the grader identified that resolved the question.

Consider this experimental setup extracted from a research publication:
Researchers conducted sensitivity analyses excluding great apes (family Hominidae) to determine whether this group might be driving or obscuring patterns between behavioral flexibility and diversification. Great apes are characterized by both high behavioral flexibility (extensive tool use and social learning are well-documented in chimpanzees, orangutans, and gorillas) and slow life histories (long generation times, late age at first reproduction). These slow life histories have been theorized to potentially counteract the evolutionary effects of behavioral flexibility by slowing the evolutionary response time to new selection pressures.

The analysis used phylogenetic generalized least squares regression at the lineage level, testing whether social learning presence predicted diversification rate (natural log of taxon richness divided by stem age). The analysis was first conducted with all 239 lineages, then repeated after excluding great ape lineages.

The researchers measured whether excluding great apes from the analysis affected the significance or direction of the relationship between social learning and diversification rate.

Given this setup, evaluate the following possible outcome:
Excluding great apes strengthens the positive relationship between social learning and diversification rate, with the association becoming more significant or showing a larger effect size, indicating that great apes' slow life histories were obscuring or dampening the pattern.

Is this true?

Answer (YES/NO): NO